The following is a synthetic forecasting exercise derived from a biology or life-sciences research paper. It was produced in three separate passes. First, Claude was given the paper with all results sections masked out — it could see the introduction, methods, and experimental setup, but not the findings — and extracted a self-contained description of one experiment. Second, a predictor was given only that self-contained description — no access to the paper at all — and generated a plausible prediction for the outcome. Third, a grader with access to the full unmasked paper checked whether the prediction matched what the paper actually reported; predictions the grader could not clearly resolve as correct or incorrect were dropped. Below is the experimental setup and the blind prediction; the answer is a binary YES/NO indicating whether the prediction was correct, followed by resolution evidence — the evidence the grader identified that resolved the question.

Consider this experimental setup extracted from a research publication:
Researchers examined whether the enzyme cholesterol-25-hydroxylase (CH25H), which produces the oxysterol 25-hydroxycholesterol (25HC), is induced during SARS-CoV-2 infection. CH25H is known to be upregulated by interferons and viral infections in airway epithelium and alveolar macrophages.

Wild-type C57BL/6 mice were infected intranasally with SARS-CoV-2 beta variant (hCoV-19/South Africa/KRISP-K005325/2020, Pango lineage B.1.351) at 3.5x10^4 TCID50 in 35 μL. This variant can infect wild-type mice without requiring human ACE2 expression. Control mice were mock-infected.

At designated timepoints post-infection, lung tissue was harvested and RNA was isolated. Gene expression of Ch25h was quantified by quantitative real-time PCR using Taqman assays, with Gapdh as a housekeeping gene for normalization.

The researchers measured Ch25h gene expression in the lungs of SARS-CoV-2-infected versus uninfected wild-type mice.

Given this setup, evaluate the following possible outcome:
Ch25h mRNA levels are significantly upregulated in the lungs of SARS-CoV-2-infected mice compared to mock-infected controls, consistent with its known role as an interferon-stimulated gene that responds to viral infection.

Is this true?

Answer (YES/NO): YES